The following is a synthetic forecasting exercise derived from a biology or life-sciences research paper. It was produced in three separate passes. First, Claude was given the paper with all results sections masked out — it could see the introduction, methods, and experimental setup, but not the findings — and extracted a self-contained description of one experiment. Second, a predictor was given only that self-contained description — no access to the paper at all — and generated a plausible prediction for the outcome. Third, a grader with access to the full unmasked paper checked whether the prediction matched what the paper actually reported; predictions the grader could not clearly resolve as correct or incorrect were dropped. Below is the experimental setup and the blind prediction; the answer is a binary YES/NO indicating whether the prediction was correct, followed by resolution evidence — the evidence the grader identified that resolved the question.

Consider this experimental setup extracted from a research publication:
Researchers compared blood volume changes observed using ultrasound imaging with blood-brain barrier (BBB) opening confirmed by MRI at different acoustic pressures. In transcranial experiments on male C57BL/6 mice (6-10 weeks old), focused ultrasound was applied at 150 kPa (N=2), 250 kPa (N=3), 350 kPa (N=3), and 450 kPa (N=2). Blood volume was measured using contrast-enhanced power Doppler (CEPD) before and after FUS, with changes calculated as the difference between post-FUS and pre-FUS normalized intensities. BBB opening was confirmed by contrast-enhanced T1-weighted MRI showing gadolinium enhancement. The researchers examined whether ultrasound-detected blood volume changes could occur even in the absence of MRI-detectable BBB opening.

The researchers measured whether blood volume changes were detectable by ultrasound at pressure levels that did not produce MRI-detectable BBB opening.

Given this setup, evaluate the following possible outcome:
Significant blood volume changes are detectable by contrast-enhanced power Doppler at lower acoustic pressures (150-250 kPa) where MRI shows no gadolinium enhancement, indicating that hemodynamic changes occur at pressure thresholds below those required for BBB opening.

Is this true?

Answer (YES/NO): NO